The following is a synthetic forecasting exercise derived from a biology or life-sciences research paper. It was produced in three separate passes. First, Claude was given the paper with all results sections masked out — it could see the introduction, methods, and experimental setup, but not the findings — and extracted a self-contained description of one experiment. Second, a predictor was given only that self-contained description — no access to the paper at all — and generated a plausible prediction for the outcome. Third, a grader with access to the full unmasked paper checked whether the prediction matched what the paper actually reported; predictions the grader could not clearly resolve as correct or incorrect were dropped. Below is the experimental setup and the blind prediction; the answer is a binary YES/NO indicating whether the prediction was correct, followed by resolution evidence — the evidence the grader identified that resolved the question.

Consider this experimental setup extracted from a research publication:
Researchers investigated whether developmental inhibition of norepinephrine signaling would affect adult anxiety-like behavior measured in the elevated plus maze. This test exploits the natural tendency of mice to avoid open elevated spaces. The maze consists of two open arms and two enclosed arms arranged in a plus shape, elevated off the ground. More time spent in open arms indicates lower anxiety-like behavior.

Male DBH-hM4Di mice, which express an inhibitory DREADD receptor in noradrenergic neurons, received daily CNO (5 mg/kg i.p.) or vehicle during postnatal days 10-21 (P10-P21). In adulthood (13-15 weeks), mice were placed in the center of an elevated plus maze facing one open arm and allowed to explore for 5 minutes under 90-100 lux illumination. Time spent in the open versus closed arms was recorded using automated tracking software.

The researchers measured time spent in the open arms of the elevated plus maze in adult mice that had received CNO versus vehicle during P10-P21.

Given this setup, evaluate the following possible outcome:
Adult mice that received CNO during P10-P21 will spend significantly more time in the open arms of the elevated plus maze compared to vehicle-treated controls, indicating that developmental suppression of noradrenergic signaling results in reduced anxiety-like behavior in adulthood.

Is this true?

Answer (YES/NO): NO